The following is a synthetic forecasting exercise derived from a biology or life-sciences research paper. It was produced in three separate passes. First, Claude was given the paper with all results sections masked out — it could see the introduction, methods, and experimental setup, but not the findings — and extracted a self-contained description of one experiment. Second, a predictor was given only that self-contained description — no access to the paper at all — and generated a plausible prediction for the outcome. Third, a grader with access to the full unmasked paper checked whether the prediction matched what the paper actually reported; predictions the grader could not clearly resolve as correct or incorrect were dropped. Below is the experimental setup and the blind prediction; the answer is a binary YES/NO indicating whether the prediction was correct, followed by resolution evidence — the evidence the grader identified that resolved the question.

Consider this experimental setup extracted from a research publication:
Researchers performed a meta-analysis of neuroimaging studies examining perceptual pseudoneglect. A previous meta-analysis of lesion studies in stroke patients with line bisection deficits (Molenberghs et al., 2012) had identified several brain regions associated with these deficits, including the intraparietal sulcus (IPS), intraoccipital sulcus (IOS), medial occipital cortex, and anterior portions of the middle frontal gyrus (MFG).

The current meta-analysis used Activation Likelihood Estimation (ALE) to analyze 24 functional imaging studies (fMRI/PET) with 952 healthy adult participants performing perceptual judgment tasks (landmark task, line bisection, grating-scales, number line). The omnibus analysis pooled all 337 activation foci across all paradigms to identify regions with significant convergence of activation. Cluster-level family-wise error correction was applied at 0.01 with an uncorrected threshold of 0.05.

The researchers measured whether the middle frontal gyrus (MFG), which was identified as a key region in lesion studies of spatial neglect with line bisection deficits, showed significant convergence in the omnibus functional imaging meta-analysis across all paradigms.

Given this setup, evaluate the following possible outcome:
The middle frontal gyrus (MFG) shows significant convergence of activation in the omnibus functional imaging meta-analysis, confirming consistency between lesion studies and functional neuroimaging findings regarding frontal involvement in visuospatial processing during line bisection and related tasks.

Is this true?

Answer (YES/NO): NO